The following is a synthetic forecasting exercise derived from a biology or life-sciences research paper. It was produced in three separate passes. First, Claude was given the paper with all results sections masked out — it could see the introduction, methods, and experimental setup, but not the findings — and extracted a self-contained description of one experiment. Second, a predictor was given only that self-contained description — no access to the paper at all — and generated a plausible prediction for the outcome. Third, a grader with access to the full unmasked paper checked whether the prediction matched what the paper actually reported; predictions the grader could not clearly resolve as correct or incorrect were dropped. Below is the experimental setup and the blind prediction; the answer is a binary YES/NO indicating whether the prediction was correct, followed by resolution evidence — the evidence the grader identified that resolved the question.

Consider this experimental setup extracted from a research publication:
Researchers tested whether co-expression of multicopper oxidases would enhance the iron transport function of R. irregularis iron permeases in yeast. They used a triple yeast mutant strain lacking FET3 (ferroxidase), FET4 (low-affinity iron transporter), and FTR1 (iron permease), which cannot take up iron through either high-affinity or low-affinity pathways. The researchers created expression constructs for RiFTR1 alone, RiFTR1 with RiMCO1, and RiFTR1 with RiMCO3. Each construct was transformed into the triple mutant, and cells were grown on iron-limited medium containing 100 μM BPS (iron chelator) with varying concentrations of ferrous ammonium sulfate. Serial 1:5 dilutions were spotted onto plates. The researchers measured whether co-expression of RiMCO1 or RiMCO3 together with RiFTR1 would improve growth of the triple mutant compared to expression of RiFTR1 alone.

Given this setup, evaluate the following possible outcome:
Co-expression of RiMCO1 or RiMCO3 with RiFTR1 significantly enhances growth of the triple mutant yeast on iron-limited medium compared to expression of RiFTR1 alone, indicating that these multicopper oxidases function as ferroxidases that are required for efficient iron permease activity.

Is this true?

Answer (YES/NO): NO